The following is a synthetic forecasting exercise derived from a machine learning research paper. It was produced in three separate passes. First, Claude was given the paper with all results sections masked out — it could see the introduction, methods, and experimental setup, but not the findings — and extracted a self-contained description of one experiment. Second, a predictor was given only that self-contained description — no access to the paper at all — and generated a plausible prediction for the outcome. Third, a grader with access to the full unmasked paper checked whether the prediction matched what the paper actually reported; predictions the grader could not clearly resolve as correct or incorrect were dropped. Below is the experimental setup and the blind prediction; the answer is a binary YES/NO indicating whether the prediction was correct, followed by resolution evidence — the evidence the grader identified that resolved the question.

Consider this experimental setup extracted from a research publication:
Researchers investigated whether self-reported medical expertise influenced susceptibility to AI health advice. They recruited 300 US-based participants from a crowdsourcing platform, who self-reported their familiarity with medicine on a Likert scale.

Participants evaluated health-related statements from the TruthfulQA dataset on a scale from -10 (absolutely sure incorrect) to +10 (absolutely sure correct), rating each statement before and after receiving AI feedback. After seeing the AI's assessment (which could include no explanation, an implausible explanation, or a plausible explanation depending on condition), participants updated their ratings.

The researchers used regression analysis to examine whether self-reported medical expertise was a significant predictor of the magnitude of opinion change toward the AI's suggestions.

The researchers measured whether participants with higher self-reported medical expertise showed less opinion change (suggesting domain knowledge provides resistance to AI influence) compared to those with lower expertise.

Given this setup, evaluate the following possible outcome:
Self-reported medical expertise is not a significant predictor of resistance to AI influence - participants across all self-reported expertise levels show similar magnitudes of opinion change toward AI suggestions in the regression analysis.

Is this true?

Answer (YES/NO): YES